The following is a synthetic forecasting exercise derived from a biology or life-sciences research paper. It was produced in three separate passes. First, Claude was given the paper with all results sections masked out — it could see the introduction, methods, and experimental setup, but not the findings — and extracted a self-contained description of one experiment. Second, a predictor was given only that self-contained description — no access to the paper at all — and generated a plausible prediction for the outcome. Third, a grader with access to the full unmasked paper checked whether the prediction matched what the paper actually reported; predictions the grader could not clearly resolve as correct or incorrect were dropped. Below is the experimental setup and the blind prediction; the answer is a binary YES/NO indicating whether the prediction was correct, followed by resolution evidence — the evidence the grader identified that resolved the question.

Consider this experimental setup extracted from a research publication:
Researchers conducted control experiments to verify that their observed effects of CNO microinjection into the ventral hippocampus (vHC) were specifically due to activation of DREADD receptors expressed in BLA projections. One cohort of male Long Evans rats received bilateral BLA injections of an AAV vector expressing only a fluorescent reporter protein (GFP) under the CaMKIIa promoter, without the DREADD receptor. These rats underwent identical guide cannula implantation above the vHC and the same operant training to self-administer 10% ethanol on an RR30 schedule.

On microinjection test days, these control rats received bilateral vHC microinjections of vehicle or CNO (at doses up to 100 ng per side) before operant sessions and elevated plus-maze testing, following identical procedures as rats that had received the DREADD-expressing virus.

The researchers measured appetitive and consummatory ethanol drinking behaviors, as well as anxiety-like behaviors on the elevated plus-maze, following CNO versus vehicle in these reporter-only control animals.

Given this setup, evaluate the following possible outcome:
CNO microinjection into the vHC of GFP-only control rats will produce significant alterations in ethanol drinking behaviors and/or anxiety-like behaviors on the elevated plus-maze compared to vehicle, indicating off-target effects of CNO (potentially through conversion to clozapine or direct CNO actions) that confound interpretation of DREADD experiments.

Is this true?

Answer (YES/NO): NO